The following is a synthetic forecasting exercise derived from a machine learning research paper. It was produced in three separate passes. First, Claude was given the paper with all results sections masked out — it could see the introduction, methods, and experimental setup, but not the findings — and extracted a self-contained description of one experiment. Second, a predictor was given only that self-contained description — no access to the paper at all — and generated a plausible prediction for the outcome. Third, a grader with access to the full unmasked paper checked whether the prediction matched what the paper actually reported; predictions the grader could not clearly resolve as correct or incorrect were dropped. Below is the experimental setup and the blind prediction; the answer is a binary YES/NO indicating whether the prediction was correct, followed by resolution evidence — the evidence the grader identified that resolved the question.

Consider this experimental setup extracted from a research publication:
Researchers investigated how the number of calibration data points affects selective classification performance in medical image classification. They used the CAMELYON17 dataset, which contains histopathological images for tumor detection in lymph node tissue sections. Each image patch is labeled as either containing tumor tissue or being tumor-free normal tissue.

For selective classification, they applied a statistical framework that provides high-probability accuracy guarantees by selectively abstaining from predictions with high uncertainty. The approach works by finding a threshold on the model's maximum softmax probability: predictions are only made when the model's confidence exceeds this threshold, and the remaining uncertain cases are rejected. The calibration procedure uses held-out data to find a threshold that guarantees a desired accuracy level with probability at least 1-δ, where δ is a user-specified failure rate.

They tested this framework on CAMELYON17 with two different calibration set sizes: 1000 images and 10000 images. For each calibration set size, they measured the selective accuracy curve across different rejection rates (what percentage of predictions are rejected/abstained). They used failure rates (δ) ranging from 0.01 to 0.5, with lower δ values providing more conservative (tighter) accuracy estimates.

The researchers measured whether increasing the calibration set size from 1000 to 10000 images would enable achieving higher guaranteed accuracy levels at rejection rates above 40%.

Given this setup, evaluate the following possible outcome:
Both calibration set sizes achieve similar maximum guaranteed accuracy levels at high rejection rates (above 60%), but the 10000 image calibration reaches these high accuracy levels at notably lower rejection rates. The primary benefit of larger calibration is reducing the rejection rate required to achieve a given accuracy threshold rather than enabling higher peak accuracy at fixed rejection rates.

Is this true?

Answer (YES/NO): NO